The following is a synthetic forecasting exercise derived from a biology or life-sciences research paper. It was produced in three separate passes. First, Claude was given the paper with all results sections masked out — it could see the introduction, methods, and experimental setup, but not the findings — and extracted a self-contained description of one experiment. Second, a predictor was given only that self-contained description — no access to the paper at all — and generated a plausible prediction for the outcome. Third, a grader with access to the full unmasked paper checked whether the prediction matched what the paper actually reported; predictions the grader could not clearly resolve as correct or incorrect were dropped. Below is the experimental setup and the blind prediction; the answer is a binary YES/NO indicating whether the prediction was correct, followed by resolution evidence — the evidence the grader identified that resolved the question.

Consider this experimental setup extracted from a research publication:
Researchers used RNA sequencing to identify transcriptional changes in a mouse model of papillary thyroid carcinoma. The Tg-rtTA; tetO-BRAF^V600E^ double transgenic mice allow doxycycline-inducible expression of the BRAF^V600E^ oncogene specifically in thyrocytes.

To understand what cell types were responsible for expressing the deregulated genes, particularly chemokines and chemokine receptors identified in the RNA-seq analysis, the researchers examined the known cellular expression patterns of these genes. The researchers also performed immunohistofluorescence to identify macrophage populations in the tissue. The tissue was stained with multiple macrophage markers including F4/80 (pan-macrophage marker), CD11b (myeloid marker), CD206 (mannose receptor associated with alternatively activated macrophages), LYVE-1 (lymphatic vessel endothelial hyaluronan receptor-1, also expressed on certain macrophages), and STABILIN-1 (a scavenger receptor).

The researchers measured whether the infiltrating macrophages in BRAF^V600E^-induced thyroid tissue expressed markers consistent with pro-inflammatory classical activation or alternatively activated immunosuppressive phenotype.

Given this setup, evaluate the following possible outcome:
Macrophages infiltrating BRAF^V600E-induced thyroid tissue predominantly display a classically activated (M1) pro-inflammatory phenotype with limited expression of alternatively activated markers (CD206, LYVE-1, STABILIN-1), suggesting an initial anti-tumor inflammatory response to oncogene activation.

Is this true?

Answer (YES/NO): NO